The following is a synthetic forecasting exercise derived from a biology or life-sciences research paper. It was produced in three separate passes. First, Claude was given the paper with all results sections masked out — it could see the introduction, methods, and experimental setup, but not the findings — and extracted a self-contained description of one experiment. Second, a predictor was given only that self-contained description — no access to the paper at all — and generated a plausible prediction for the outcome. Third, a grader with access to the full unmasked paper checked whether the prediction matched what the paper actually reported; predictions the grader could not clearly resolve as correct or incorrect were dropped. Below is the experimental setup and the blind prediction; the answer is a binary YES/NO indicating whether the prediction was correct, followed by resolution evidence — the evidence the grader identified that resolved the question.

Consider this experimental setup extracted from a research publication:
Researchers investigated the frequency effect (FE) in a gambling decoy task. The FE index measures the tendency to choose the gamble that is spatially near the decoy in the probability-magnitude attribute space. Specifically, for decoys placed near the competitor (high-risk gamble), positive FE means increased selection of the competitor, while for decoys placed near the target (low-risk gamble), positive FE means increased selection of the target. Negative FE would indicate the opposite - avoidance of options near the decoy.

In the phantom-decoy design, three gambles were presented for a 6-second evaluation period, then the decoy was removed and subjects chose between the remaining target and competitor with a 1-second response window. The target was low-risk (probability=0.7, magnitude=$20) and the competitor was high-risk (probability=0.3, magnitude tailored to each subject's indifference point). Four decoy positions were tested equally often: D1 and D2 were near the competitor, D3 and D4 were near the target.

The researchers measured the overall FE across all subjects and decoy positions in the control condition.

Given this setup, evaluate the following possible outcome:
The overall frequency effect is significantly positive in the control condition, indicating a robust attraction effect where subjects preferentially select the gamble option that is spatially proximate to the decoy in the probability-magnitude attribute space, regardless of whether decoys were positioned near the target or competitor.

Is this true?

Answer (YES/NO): NO